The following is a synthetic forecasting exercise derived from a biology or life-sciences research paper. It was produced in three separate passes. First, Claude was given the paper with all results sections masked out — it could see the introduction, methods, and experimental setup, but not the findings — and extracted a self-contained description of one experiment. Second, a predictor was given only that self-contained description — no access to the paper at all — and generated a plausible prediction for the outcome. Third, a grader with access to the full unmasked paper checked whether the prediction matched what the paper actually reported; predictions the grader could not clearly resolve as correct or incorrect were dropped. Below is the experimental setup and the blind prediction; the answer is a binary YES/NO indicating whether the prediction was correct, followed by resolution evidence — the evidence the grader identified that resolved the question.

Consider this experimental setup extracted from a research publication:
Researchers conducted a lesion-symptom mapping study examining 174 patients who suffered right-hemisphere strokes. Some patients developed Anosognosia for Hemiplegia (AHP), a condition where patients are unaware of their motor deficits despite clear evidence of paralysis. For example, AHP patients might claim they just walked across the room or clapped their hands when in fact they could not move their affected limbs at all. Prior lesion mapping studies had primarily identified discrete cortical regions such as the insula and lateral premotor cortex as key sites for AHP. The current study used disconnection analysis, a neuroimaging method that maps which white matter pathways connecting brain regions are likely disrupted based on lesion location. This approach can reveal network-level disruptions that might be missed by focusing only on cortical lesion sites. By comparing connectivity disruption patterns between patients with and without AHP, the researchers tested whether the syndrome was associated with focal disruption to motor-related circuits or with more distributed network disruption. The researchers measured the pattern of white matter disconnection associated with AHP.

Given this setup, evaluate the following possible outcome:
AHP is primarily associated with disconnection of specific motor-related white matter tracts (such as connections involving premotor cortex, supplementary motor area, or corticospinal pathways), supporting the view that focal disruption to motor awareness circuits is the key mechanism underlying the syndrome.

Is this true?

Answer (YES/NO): NO